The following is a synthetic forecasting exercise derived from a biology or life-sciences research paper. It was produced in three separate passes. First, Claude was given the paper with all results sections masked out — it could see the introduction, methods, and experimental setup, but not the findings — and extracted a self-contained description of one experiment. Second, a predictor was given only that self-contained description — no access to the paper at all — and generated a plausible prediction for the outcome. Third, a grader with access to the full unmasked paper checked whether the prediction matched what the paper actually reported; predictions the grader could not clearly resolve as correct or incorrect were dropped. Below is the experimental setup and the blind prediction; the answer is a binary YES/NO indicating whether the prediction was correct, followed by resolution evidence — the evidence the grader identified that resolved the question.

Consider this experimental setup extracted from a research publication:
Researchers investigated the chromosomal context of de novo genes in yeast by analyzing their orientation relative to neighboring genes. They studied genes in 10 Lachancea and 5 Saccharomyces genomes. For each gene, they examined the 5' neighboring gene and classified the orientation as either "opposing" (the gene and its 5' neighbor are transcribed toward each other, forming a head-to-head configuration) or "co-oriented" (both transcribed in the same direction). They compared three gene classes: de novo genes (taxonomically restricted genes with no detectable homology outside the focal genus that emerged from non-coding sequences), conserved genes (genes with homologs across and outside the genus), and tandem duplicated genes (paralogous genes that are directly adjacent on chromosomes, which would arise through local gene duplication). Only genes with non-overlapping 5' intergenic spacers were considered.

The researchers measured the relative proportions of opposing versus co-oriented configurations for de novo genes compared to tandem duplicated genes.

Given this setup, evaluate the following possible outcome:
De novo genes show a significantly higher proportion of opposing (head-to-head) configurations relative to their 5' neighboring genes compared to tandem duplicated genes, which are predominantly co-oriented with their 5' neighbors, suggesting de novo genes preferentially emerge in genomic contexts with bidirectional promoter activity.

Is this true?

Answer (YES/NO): YES